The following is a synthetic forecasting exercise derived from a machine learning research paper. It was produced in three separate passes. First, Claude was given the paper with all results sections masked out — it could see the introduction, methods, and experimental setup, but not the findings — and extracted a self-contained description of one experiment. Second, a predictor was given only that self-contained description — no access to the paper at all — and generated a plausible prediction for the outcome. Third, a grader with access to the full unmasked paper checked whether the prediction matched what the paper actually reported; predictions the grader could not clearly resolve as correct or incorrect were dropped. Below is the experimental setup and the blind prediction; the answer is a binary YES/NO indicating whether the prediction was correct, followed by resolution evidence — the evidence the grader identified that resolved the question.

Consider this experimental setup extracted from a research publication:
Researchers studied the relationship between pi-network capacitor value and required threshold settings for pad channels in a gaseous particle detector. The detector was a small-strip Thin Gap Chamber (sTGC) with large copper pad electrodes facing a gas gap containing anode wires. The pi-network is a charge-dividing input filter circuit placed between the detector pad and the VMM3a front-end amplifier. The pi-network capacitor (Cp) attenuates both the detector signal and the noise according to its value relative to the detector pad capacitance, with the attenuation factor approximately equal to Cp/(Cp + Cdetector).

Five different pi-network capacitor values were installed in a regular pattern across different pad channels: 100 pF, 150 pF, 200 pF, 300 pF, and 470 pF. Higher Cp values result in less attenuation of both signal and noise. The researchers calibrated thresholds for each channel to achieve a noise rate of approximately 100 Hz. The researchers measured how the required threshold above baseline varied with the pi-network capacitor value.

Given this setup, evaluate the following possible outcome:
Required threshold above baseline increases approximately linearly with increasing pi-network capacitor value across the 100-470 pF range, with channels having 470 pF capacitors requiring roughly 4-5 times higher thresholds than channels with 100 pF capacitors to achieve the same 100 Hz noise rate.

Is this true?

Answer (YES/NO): NO